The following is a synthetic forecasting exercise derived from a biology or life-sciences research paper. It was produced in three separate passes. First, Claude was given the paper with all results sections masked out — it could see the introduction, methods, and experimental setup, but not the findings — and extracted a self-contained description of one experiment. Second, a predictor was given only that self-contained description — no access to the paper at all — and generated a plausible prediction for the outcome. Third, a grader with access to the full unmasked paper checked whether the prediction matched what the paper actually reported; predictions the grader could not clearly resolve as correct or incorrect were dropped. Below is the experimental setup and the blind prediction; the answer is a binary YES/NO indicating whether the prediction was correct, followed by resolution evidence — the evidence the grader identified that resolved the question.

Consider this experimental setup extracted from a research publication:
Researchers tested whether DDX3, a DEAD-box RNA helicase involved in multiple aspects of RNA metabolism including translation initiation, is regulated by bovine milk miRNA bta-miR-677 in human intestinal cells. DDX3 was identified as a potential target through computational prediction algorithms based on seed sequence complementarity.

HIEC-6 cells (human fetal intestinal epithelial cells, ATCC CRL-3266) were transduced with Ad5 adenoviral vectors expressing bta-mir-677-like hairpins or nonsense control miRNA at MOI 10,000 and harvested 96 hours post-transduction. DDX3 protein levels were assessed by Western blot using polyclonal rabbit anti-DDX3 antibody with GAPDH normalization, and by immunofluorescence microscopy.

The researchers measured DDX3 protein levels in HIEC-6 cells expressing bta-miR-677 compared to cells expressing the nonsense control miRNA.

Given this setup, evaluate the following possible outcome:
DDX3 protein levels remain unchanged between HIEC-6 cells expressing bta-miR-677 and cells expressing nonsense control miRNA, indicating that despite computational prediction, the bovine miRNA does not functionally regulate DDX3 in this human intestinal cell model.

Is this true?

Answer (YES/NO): NO